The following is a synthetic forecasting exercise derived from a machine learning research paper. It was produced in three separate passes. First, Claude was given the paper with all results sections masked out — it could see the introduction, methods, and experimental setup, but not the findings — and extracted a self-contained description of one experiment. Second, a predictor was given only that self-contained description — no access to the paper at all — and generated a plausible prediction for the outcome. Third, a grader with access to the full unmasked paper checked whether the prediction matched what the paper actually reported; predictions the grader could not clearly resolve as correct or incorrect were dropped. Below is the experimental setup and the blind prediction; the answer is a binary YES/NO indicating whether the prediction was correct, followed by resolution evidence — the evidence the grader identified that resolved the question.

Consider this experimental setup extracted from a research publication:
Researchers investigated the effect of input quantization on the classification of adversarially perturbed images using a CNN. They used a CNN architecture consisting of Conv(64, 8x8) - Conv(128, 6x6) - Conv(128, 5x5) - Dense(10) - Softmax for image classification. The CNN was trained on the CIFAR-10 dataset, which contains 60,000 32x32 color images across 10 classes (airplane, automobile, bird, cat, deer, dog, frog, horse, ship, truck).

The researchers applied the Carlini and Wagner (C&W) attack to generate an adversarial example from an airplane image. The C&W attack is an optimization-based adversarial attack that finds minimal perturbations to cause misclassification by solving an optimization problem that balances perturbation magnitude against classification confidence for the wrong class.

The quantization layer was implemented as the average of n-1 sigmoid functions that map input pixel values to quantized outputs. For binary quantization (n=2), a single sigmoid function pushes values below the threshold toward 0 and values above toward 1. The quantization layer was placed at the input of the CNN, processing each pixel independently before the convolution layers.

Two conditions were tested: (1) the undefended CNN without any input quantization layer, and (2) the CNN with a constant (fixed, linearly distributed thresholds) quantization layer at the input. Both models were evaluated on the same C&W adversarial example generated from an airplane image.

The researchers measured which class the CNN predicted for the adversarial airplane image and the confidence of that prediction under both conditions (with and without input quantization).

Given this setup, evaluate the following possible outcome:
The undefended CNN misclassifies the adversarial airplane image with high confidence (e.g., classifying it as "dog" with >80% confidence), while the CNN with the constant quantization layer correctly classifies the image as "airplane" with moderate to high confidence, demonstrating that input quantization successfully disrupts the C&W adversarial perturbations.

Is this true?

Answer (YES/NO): NO